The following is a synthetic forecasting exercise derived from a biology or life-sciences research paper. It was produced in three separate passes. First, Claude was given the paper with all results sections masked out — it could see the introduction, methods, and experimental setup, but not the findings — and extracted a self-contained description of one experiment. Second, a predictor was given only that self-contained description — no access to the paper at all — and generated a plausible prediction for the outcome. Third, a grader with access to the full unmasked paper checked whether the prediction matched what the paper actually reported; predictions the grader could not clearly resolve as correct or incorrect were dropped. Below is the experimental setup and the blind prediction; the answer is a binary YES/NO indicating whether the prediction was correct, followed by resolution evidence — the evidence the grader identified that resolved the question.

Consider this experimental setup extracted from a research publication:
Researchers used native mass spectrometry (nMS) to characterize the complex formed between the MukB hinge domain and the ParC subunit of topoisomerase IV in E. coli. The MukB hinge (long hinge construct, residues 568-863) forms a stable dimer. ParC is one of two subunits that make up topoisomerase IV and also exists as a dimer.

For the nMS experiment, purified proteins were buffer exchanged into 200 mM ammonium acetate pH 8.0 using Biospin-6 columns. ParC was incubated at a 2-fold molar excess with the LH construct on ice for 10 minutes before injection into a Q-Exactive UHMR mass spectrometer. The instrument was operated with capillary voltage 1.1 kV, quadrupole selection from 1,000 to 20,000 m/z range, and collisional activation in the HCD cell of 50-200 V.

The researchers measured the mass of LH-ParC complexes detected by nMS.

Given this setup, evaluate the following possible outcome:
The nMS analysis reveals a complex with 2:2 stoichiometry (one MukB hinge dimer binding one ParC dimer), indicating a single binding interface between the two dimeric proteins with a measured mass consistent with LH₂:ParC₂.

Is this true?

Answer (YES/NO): YES